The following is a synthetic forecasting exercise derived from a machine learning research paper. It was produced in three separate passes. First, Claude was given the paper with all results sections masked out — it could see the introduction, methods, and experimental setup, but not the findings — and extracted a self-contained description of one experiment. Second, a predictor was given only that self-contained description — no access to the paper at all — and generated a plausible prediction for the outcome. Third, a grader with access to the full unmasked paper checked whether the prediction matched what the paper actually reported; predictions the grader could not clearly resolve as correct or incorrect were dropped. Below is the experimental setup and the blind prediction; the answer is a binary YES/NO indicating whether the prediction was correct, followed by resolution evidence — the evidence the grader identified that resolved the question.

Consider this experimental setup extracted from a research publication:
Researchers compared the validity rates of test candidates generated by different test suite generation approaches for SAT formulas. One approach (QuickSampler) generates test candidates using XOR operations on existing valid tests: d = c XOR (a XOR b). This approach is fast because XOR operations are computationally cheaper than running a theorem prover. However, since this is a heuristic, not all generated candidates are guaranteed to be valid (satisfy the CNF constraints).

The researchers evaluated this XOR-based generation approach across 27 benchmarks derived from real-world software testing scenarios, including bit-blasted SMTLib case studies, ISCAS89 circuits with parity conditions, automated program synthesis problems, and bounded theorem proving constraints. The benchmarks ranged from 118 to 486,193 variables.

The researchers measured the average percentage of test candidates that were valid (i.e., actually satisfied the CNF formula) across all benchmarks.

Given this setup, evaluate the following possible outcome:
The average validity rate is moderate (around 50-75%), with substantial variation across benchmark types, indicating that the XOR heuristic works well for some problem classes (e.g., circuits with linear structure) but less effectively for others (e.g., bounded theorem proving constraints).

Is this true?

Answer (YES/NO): YES